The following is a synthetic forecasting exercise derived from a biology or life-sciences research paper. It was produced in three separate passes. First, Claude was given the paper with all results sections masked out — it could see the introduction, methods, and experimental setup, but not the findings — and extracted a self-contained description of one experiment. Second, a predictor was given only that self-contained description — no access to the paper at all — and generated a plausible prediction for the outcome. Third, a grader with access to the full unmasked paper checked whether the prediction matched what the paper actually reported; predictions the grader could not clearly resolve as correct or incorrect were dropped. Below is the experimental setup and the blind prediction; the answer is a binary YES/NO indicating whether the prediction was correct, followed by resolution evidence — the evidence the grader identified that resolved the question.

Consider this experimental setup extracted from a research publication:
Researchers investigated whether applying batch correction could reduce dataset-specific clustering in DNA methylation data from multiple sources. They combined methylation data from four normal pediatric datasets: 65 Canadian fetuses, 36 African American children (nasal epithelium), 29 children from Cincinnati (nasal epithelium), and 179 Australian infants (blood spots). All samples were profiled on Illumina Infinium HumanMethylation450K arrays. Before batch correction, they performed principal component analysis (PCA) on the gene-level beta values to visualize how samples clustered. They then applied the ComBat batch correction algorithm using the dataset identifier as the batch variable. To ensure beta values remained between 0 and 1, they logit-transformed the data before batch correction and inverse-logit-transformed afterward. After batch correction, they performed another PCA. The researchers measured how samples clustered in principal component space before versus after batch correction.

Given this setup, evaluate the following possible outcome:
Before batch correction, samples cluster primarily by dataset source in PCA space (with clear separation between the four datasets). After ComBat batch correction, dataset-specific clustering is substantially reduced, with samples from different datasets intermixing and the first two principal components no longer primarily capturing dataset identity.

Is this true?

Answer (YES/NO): YES